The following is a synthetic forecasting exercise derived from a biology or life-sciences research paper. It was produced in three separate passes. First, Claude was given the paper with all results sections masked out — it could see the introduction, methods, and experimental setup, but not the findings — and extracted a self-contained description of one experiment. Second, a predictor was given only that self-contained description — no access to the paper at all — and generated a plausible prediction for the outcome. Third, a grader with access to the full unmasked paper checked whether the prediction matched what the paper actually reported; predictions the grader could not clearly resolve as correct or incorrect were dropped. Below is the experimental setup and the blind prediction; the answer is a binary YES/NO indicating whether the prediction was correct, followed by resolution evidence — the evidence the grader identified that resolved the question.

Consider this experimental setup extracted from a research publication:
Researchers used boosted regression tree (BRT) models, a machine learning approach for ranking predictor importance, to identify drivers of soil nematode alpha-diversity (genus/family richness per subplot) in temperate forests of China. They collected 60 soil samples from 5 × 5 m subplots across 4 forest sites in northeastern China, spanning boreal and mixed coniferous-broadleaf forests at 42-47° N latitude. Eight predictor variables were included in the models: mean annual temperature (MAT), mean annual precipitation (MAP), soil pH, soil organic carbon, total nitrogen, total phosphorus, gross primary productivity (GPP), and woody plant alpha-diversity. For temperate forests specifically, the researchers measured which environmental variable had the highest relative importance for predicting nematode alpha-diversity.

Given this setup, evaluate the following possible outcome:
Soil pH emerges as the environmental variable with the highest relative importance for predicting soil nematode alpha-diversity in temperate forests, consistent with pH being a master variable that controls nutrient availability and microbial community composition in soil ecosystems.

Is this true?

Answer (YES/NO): NO